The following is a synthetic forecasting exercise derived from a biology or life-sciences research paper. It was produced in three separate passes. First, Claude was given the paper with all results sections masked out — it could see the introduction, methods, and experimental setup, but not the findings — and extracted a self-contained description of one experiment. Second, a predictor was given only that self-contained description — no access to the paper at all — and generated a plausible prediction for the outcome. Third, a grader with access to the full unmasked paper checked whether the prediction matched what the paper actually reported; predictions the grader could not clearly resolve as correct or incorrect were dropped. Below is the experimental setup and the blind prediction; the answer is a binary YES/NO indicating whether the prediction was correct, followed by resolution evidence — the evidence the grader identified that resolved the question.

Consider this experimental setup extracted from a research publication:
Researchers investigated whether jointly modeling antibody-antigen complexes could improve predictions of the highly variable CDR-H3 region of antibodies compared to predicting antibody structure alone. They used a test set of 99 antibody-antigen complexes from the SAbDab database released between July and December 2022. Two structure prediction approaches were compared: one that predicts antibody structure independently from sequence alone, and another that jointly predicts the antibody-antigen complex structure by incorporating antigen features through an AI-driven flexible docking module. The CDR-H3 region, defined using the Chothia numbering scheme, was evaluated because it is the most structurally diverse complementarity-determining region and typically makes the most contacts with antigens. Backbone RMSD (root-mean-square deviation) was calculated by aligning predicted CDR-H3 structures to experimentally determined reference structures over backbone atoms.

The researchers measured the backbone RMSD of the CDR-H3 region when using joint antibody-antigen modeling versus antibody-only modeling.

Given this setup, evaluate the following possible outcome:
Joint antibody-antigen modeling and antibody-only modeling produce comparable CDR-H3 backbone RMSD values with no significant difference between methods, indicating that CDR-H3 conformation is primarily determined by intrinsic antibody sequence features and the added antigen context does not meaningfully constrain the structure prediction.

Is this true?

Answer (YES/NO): NO